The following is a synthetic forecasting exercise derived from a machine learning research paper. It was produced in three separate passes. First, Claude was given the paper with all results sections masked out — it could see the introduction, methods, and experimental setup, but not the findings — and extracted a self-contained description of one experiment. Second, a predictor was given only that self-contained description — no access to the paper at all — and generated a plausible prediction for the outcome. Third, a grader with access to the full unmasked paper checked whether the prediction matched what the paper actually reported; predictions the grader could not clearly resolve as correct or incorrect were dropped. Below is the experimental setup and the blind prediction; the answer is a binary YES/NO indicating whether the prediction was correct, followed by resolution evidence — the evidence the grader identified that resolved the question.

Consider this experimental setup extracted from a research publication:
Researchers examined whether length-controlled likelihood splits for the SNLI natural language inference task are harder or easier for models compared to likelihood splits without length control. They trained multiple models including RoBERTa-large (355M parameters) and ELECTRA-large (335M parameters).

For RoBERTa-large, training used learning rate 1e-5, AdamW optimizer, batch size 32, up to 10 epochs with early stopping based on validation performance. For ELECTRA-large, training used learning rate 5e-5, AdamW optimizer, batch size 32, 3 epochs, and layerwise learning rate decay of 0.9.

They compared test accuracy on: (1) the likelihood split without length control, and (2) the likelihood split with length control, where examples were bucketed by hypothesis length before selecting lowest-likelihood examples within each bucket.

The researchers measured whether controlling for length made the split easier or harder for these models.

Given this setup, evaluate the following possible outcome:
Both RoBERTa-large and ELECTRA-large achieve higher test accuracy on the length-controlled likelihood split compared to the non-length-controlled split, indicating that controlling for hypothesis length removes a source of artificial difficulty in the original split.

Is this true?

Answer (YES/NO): NO